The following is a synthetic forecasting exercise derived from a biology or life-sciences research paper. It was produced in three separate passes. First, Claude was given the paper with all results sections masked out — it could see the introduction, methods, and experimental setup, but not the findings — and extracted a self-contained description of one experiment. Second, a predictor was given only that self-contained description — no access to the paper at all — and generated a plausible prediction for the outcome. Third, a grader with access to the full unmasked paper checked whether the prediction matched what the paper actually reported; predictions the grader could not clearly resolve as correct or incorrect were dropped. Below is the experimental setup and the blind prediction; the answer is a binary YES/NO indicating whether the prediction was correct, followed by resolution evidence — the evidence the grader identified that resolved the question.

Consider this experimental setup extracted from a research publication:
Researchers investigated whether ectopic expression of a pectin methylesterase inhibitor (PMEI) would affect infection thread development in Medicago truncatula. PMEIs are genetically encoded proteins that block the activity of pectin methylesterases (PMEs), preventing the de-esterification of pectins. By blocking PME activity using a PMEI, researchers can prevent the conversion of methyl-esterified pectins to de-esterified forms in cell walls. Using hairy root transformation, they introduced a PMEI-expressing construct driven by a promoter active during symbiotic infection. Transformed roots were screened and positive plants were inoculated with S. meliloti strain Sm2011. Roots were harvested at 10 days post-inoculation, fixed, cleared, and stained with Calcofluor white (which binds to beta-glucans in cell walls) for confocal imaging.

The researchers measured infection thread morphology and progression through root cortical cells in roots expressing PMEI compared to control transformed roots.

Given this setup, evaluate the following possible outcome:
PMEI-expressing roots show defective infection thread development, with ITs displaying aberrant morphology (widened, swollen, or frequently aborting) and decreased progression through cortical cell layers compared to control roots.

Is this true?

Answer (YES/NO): YES